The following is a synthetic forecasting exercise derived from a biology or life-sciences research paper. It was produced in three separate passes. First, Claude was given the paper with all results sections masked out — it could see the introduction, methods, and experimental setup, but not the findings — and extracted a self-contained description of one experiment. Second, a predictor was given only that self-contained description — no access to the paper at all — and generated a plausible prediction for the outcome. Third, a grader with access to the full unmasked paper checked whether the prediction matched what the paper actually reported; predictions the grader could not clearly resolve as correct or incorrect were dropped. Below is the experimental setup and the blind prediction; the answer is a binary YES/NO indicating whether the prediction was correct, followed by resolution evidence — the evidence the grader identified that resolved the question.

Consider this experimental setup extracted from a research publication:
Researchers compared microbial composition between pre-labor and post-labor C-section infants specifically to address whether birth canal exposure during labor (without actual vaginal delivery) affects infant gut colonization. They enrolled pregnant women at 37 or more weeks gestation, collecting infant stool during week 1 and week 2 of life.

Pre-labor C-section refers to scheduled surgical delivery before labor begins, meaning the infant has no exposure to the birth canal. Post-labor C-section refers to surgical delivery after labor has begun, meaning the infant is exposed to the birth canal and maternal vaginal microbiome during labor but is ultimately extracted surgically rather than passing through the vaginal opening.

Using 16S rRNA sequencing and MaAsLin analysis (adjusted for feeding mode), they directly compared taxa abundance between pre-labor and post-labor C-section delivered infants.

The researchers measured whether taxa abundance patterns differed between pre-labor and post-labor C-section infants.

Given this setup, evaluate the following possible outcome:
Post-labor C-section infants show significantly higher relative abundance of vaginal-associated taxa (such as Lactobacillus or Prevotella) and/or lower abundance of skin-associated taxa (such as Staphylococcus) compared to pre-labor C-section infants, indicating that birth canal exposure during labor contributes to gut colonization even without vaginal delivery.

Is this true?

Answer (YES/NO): NO